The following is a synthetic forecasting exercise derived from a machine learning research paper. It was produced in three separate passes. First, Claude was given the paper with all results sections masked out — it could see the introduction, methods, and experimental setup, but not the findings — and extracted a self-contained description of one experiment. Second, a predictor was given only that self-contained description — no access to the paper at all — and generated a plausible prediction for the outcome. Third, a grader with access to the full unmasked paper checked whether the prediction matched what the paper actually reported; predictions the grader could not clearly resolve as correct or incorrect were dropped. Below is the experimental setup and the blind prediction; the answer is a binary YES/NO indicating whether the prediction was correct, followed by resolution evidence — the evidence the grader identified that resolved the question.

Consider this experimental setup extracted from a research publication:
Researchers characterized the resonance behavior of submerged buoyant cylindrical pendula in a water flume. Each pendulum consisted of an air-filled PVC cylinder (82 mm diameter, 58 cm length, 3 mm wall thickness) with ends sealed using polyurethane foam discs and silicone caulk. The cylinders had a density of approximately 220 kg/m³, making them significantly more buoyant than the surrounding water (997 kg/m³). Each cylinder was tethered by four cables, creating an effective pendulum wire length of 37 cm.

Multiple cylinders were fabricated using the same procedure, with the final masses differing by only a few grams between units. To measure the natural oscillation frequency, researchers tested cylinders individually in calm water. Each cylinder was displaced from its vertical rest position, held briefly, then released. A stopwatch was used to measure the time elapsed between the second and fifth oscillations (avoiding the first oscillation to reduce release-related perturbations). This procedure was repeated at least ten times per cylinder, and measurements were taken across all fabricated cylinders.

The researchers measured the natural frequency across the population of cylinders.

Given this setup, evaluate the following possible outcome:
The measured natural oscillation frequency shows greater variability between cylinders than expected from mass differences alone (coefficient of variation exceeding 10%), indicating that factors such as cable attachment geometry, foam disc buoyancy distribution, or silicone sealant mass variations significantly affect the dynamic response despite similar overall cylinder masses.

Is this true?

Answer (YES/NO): NO